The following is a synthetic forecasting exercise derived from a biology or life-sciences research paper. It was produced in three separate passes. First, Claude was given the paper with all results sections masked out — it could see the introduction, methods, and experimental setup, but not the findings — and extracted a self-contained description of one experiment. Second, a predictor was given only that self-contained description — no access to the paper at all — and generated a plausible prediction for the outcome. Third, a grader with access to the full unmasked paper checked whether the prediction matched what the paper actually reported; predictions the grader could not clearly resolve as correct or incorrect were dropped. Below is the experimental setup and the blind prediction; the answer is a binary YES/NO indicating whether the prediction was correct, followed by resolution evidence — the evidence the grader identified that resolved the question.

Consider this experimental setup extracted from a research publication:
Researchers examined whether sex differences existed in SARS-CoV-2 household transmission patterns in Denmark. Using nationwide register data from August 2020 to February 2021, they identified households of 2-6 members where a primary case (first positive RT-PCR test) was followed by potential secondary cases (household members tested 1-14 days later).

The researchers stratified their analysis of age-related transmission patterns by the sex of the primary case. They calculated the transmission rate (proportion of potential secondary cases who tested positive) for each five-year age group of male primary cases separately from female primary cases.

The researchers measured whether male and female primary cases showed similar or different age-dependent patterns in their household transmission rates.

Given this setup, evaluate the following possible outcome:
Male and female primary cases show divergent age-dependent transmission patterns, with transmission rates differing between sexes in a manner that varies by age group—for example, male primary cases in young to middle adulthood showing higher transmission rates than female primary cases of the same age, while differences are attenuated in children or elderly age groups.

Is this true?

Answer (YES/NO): NO